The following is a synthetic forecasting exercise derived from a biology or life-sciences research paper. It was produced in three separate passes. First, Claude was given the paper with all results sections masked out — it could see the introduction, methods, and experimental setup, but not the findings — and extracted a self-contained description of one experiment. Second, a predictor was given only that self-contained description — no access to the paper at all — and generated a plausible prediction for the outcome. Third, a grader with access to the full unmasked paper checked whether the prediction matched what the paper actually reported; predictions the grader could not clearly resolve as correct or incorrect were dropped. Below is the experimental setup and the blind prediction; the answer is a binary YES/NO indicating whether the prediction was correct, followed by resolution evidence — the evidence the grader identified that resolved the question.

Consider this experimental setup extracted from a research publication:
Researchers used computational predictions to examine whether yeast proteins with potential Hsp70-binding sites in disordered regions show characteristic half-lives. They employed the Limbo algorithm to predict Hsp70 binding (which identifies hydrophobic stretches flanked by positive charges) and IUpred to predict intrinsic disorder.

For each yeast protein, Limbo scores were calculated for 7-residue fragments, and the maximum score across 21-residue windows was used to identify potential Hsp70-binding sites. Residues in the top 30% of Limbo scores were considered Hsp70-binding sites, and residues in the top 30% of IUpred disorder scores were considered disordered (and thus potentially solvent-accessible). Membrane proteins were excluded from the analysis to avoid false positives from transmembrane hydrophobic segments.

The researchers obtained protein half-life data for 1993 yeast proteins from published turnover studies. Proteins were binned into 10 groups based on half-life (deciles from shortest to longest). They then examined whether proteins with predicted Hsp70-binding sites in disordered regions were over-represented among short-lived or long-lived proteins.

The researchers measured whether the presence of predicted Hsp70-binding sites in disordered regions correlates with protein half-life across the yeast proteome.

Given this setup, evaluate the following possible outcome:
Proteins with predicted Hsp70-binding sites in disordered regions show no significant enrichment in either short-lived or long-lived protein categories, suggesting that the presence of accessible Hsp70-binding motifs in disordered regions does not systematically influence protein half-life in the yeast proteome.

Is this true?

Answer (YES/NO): NO